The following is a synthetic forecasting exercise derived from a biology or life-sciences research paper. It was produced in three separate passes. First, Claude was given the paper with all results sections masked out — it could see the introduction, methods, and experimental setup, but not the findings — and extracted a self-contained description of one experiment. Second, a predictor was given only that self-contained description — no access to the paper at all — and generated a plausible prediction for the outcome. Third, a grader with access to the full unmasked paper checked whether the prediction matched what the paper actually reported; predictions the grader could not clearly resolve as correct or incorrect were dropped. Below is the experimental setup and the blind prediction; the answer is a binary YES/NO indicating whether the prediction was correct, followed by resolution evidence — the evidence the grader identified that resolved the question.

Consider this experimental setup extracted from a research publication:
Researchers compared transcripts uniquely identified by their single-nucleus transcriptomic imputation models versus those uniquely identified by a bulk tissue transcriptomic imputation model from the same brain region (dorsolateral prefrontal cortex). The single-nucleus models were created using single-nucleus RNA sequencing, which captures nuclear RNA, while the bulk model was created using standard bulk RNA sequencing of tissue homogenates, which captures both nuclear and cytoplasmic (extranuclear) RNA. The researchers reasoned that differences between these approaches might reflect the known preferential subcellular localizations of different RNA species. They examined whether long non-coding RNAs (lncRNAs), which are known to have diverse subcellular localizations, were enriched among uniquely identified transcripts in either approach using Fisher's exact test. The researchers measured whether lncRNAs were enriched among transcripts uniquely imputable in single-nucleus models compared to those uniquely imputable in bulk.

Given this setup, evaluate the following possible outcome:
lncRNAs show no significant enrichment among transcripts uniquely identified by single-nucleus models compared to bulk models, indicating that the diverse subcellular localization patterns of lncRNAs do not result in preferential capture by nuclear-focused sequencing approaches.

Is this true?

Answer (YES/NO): NO